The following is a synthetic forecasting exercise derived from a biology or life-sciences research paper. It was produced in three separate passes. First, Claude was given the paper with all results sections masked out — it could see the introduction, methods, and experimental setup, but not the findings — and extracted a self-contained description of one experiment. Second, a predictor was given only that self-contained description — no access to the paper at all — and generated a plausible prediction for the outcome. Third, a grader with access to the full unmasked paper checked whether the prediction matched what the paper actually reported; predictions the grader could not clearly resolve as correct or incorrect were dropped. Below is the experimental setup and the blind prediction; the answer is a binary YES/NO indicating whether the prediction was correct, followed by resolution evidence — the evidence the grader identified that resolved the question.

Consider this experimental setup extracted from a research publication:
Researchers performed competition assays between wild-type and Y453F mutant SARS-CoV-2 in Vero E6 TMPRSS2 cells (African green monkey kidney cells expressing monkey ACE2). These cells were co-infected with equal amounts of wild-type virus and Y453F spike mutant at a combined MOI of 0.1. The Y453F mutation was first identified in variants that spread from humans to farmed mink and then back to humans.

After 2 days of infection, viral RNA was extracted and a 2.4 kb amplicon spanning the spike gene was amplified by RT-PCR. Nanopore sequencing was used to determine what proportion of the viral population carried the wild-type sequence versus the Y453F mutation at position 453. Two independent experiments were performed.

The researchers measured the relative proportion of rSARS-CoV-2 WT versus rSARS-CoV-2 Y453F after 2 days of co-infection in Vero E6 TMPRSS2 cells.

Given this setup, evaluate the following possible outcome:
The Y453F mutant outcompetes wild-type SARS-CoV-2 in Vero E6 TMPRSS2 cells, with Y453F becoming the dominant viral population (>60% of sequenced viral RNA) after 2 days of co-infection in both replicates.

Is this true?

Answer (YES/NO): NO